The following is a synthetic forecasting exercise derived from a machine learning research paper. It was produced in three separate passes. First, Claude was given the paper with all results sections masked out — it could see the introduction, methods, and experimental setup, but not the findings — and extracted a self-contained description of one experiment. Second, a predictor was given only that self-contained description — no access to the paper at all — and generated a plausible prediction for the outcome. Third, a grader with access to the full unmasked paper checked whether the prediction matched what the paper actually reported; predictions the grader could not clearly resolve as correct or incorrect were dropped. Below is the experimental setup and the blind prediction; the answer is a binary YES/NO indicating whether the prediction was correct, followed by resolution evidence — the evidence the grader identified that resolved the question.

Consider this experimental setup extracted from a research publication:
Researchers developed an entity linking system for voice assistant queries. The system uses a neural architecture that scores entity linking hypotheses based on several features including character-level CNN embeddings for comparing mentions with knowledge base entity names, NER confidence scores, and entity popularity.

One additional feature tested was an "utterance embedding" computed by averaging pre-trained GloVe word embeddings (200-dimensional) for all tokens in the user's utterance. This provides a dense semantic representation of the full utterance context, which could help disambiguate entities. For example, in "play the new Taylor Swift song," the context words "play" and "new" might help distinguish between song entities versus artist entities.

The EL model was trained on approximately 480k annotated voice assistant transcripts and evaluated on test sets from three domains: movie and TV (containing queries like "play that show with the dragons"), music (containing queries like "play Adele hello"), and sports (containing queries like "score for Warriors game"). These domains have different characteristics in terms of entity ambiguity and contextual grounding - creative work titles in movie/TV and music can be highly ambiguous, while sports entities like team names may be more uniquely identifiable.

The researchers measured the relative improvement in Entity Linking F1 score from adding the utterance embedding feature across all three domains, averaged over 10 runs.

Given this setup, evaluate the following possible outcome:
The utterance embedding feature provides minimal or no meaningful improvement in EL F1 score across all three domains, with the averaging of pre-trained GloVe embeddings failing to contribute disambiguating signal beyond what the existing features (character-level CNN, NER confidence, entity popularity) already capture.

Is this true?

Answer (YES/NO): NO